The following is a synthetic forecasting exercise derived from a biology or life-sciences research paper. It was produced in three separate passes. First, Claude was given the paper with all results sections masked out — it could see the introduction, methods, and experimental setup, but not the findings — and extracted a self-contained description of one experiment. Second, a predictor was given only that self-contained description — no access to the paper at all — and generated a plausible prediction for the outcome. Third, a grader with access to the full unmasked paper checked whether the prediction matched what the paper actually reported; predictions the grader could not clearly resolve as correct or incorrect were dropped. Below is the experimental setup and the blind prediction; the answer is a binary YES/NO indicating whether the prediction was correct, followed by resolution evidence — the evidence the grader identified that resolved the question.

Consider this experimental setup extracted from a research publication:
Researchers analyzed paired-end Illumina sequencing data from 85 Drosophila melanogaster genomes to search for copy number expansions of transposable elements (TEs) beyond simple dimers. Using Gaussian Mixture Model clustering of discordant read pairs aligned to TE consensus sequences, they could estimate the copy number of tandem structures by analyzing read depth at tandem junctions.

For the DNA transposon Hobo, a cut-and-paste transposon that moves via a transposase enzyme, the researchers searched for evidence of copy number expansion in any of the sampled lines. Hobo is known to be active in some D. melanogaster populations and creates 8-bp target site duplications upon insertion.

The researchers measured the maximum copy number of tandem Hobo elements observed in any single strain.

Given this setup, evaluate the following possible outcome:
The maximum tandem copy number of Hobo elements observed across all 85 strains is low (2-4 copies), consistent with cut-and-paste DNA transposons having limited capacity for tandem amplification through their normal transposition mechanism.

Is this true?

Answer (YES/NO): NO